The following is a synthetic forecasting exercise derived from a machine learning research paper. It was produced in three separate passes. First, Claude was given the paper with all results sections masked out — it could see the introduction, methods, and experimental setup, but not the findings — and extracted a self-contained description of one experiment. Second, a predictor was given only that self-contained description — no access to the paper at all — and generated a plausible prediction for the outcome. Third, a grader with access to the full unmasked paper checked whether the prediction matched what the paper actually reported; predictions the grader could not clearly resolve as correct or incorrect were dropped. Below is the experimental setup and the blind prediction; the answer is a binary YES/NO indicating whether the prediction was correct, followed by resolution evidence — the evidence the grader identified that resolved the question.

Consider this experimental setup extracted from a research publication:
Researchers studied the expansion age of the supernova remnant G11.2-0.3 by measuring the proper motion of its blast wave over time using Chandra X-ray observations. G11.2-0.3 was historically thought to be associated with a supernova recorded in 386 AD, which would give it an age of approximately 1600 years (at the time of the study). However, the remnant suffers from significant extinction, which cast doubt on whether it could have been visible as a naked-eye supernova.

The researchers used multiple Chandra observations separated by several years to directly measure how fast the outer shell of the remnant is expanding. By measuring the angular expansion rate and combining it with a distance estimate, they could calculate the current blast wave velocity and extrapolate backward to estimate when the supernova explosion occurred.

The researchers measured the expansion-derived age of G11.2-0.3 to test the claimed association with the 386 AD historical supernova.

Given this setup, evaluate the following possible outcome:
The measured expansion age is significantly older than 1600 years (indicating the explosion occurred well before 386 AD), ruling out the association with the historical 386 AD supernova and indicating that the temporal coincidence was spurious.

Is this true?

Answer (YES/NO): NO